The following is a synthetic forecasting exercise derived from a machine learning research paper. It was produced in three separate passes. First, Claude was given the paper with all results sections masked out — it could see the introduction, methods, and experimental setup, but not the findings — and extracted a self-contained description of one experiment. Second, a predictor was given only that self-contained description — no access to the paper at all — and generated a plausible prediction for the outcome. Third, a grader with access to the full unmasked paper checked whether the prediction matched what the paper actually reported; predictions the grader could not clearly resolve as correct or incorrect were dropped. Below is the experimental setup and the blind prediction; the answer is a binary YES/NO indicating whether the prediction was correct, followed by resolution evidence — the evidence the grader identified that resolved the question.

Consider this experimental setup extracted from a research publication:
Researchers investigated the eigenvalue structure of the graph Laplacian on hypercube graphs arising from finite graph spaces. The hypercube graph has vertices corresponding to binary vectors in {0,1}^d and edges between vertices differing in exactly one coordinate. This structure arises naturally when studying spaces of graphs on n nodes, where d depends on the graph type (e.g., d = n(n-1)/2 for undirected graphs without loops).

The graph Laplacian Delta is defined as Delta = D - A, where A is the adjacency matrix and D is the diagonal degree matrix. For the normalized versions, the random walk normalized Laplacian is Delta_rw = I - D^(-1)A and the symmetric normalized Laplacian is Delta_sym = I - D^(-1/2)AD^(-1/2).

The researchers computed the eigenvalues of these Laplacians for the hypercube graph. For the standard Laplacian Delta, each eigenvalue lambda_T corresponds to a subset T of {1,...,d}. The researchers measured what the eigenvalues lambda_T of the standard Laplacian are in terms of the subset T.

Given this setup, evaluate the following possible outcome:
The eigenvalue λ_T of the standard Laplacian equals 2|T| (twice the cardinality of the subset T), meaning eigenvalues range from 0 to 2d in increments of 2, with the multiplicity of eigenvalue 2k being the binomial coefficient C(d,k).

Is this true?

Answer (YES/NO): YES